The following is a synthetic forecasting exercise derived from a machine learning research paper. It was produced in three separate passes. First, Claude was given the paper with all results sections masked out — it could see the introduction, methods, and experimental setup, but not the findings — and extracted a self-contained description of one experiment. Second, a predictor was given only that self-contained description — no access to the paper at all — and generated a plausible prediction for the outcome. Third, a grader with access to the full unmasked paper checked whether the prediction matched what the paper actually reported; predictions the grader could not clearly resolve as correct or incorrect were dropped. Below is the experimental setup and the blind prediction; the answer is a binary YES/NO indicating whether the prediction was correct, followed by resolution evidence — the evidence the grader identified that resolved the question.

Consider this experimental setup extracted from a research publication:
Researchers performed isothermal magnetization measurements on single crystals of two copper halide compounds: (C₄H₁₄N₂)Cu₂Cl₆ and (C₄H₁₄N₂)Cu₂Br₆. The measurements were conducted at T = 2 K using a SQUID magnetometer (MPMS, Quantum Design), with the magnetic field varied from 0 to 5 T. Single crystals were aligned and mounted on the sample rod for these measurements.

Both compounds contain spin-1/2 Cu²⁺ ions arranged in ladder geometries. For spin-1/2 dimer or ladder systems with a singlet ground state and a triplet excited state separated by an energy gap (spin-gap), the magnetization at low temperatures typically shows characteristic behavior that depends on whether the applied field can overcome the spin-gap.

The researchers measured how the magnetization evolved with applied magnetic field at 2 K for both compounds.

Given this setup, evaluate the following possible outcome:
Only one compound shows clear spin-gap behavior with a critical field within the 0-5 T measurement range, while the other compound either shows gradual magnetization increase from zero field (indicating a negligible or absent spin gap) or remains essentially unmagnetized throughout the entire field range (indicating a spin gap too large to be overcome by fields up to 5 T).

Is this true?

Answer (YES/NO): NO